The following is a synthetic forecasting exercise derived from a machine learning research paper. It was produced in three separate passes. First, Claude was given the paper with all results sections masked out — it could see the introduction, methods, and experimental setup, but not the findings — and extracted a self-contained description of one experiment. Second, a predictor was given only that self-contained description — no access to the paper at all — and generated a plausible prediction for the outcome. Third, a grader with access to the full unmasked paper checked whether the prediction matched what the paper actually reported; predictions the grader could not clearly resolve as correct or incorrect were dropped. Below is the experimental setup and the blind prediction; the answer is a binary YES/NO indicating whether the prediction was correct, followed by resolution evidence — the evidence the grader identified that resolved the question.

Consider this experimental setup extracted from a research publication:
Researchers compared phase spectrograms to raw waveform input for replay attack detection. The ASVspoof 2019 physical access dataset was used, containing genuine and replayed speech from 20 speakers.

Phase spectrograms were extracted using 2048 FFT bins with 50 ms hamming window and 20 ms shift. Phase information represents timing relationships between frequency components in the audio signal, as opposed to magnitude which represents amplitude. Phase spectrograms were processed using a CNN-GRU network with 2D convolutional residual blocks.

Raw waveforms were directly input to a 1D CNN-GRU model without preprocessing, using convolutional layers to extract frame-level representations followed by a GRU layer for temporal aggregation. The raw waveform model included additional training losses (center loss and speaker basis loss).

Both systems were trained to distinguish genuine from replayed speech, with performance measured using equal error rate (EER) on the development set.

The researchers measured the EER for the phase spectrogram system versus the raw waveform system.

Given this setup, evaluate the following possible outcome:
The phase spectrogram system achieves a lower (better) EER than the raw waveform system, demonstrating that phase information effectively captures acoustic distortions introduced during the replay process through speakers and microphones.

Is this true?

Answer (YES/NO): NO